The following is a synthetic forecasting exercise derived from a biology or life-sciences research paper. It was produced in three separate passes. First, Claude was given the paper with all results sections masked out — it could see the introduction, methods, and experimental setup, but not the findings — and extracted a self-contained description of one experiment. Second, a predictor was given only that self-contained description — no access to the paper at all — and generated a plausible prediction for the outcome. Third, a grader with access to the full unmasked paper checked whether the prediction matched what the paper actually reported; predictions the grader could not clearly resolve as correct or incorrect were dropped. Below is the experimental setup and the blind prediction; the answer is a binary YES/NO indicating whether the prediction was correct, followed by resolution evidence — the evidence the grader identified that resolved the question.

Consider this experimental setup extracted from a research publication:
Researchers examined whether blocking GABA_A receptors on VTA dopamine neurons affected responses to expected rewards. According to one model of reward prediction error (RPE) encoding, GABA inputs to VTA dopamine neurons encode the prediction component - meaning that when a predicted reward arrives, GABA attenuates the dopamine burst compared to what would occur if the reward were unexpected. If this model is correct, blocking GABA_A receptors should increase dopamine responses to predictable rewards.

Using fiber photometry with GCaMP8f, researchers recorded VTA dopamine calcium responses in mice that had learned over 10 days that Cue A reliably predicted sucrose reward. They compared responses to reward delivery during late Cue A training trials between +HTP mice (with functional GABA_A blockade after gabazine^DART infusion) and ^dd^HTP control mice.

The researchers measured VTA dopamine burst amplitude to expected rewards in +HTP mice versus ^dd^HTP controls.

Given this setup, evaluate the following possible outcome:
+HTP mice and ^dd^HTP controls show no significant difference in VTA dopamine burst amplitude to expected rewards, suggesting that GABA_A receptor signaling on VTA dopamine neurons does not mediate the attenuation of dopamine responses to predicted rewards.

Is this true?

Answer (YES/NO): NO